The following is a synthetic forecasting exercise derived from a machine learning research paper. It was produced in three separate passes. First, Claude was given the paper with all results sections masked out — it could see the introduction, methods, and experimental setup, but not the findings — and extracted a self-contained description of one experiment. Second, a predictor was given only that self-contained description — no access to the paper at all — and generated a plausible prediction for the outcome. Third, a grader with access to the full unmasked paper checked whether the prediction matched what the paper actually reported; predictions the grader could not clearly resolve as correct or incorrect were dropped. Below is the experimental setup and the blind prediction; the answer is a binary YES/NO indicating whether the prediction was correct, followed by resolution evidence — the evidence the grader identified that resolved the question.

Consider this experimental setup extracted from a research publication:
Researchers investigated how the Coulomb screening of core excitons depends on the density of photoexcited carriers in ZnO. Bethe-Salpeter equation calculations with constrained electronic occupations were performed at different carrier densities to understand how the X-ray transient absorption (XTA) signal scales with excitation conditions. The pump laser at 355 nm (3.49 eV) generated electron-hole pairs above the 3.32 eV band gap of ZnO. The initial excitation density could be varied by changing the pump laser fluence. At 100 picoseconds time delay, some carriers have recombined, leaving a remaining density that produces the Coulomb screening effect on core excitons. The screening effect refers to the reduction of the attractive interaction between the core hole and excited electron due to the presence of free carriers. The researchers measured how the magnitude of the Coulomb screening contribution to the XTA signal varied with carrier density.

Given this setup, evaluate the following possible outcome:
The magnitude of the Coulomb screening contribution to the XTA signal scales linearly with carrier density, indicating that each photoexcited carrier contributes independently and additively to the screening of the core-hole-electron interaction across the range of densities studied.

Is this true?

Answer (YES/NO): NO